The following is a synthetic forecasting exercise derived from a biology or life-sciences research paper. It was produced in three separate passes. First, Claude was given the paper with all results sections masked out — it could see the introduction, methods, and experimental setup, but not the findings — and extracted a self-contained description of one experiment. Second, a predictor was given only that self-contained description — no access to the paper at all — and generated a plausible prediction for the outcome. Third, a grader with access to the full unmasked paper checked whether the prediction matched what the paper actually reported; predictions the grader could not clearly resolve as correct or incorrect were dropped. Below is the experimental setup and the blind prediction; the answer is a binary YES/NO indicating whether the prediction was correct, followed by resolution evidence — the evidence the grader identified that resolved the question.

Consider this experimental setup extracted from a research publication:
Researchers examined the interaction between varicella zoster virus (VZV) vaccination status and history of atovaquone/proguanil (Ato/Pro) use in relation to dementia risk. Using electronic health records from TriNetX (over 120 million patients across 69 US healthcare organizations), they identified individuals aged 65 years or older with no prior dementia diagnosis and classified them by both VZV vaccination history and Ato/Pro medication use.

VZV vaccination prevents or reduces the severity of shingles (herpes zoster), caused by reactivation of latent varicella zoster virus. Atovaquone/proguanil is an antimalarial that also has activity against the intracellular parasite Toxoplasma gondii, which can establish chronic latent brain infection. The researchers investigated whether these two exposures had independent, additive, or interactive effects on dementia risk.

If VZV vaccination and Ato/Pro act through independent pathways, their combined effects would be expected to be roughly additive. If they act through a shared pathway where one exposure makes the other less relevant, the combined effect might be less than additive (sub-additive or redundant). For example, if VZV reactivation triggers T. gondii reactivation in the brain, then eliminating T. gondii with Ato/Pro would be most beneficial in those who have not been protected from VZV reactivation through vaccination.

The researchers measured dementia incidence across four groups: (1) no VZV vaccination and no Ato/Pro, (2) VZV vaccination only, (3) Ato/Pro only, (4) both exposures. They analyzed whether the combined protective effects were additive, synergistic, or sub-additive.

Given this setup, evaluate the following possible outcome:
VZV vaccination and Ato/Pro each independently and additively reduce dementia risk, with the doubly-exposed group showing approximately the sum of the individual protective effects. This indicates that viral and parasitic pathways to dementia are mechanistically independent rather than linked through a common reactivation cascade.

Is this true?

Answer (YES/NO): NO